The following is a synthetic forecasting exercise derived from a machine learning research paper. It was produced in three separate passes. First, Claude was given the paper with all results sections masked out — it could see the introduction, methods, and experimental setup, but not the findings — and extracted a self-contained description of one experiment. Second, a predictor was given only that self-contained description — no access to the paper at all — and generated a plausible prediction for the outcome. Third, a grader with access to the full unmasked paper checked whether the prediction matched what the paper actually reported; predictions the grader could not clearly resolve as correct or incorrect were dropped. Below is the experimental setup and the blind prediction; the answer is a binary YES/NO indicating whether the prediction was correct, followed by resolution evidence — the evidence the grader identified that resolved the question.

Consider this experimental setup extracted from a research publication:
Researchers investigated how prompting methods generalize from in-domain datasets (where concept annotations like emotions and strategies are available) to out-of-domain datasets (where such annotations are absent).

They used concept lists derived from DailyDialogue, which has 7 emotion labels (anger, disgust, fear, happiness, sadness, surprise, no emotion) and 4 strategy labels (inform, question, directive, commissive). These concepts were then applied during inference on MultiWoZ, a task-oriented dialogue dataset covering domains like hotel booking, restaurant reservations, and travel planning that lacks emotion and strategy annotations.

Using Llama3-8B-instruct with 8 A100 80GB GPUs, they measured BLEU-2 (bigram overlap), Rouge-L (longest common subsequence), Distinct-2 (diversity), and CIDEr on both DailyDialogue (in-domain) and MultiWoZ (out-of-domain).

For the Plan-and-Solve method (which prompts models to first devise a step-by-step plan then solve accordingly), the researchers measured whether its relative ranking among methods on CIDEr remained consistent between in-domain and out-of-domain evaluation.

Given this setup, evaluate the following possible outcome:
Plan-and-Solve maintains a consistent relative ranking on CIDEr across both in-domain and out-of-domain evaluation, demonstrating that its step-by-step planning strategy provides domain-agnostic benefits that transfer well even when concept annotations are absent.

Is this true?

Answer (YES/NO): NO